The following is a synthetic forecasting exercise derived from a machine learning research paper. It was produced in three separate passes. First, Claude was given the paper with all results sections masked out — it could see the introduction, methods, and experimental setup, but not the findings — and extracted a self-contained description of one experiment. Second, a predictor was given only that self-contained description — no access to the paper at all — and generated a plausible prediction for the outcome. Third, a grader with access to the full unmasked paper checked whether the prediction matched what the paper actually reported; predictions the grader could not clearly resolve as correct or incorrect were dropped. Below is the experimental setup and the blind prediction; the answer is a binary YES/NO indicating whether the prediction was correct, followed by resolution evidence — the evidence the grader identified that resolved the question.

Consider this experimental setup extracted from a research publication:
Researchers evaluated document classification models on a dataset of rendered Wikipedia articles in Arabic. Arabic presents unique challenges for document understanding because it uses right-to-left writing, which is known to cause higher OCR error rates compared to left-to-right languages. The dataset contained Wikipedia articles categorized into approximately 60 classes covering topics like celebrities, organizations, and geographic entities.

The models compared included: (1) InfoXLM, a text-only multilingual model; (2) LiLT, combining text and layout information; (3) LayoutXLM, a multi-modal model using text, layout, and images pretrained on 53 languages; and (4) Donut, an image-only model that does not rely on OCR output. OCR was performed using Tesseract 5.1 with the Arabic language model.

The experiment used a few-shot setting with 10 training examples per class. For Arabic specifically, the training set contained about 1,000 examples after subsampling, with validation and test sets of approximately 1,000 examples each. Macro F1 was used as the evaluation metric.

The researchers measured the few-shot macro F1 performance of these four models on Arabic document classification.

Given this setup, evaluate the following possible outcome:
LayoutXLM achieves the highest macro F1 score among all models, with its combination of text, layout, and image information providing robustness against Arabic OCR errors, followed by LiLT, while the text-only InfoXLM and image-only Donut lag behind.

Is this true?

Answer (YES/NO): NO